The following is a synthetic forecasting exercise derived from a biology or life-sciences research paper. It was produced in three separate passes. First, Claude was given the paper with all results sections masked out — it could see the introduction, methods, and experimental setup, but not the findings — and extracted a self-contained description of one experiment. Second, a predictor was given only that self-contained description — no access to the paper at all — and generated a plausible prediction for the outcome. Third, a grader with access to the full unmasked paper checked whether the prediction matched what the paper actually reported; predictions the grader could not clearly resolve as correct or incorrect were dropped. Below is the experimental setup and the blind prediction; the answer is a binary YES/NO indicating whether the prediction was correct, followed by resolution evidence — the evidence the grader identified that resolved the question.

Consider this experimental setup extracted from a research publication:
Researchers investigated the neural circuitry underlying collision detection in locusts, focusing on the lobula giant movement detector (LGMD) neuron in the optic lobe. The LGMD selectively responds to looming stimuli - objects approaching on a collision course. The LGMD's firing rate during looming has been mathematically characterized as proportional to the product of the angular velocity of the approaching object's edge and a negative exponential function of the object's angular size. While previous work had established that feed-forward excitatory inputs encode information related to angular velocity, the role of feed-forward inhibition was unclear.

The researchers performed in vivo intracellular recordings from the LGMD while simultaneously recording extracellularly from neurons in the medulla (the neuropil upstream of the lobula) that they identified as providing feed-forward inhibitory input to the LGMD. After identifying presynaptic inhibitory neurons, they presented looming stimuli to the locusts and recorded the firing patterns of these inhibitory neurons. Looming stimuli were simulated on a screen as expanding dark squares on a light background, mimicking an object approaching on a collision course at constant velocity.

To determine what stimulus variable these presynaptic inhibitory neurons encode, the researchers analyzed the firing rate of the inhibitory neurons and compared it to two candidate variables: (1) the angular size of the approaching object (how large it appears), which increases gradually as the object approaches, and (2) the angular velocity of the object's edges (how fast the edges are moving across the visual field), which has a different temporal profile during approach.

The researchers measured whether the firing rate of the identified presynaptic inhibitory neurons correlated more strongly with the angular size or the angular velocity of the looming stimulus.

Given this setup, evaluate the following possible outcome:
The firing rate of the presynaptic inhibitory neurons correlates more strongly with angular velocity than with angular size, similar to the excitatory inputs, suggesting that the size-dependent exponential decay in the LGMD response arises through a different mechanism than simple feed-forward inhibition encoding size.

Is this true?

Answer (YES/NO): NO